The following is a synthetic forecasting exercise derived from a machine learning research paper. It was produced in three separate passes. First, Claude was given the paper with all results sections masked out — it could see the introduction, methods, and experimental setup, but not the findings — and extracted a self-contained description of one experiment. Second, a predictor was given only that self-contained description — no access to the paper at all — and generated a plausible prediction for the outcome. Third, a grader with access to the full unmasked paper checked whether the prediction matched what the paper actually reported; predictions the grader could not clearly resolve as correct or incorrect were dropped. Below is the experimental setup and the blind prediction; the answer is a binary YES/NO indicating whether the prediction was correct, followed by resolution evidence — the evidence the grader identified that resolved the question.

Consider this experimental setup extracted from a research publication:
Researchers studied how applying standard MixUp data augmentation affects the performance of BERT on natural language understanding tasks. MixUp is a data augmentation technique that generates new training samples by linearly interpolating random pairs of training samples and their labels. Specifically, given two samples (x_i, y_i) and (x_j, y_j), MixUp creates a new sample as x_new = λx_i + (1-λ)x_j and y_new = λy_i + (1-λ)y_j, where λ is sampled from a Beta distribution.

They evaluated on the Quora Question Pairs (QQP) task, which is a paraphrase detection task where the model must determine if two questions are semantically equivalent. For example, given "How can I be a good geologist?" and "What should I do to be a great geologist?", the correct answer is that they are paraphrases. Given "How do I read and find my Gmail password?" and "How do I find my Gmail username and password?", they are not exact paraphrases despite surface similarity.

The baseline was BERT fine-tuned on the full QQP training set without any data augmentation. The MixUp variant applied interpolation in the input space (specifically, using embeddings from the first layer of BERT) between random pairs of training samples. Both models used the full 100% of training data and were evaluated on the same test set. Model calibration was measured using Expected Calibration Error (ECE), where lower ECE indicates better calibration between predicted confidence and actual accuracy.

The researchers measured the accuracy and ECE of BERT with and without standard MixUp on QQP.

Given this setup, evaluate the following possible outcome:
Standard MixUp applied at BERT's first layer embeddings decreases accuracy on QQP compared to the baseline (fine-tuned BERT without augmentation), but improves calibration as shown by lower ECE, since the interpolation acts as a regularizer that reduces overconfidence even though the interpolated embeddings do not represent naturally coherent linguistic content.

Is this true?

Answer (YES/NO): NO